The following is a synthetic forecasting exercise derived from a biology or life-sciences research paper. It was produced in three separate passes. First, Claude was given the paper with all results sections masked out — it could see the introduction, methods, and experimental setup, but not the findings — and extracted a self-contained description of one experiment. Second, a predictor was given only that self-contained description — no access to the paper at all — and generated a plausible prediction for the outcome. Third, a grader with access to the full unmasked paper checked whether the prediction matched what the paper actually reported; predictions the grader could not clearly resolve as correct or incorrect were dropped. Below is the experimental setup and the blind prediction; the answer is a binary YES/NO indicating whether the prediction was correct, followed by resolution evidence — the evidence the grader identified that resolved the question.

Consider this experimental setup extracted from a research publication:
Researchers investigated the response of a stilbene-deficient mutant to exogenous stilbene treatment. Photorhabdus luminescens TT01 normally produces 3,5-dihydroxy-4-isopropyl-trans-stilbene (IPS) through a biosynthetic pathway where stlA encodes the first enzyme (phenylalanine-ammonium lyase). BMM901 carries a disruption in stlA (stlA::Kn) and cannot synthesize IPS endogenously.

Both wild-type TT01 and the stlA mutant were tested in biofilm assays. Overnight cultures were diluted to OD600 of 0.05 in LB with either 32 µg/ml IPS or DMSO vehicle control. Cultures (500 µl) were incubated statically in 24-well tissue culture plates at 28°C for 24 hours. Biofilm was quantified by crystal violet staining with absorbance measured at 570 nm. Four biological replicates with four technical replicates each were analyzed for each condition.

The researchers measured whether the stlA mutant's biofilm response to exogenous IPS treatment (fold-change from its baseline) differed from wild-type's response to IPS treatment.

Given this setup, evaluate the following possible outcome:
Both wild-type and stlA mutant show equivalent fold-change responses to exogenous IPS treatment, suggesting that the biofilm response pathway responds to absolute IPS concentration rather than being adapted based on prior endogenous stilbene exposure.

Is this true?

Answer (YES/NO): NO